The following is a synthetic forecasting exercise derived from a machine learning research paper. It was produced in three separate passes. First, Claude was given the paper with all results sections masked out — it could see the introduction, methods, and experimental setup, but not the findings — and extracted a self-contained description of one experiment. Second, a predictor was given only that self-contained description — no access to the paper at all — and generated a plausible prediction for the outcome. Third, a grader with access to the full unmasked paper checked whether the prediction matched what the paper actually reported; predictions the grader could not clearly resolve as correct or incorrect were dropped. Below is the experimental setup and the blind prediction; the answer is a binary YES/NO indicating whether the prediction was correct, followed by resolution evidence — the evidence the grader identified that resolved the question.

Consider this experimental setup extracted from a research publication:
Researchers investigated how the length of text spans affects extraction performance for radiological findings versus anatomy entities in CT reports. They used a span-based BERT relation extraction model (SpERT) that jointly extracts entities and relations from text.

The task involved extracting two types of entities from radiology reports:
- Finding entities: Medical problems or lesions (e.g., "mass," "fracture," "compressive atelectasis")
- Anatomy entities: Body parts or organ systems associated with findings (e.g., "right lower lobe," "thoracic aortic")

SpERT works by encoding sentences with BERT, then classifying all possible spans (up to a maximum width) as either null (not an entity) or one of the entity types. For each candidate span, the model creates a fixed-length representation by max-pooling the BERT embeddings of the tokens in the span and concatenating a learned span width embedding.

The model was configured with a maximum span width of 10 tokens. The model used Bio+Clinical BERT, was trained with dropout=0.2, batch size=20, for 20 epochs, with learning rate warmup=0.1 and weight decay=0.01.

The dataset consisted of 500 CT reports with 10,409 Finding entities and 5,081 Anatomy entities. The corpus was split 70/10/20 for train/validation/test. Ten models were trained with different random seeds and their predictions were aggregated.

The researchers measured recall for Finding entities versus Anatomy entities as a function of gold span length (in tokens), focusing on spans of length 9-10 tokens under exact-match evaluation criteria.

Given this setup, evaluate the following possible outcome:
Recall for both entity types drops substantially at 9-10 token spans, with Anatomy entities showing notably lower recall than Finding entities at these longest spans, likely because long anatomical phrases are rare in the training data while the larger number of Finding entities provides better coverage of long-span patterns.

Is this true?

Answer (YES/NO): NO